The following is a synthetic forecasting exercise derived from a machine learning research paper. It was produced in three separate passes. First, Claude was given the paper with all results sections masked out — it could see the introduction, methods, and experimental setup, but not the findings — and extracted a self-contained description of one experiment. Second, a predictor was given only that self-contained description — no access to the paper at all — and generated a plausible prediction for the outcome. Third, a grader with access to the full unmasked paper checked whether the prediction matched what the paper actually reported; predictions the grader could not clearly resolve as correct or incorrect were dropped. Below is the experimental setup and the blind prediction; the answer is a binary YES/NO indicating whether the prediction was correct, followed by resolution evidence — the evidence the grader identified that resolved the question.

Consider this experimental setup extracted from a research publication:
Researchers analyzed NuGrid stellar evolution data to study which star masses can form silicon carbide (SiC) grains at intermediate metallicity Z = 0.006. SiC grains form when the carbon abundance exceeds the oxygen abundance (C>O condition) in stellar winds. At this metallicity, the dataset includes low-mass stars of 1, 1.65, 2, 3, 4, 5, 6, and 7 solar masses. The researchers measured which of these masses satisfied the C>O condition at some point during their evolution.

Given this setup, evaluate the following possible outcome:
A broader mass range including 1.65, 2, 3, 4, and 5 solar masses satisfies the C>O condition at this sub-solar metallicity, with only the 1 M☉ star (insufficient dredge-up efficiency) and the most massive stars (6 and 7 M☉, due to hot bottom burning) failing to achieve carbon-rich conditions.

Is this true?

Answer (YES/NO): NO